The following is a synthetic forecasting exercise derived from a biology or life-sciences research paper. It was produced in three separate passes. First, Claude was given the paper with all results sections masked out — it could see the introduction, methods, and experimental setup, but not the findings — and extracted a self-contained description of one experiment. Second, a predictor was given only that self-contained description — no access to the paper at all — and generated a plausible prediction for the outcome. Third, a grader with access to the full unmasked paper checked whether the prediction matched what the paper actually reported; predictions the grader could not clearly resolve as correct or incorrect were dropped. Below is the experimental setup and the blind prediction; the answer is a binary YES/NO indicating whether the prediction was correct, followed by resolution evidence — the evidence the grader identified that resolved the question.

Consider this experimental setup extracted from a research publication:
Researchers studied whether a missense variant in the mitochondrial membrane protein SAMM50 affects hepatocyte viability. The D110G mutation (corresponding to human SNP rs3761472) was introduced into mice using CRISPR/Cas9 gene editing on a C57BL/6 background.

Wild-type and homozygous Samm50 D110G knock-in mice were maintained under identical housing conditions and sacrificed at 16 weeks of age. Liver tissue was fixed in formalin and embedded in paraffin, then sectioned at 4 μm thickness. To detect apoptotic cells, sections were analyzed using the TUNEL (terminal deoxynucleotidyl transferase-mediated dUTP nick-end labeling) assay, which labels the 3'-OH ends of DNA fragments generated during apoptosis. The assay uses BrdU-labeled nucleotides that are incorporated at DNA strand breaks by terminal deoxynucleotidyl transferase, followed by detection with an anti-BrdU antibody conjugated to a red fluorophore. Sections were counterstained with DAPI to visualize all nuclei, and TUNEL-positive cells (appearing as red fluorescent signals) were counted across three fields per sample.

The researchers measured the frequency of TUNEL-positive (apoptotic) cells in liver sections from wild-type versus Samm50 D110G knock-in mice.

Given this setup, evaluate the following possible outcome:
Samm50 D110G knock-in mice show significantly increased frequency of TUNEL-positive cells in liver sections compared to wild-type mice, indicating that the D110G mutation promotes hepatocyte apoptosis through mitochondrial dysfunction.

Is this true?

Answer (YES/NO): YES